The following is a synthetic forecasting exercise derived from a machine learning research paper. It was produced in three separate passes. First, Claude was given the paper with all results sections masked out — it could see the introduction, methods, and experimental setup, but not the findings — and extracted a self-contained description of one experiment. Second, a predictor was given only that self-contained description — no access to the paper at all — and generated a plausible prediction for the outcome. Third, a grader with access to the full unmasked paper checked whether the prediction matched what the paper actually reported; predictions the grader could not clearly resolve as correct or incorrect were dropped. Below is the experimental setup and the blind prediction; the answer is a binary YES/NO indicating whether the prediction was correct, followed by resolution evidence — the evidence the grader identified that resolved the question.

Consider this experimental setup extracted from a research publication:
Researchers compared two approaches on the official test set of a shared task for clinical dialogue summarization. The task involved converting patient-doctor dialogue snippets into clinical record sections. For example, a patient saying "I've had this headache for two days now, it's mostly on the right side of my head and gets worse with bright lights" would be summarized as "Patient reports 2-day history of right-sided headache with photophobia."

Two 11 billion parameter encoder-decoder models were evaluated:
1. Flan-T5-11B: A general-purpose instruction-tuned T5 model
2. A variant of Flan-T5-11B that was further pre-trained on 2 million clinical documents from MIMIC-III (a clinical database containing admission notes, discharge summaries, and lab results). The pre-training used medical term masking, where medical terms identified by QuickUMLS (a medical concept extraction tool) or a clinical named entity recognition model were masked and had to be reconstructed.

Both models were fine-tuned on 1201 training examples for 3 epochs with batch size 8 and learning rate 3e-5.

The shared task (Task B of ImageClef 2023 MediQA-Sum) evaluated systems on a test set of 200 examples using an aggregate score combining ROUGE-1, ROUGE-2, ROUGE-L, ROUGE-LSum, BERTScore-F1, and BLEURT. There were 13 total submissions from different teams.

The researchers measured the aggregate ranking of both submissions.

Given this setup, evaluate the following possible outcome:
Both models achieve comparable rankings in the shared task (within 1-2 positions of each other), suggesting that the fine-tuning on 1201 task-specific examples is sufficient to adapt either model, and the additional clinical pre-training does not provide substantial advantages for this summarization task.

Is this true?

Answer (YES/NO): YES